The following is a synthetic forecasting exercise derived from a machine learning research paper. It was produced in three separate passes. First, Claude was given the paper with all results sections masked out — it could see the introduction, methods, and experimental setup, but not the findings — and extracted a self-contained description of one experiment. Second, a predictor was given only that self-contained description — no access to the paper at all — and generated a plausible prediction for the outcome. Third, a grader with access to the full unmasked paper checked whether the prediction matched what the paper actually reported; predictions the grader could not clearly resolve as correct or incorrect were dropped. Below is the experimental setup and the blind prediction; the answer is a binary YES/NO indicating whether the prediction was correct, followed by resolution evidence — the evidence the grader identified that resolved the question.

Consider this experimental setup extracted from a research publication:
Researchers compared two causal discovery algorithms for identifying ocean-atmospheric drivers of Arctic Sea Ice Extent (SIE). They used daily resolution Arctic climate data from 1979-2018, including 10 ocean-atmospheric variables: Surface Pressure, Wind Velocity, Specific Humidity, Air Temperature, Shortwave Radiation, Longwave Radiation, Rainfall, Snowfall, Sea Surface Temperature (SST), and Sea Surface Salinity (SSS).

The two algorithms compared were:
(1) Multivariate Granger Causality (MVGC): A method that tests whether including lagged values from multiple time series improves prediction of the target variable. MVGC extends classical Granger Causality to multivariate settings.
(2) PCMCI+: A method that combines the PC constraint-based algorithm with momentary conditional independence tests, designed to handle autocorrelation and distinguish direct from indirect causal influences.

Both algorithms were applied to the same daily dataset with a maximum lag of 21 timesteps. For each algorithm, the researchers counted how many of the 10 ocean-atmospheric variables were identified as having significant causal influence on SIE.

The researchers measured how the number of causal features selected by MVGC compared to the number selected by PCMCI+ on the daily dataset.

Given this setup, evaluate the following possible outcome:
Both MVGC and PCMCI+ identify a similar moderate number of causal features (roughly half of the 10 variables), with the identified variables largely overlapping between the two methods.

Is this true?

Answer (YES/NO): NO